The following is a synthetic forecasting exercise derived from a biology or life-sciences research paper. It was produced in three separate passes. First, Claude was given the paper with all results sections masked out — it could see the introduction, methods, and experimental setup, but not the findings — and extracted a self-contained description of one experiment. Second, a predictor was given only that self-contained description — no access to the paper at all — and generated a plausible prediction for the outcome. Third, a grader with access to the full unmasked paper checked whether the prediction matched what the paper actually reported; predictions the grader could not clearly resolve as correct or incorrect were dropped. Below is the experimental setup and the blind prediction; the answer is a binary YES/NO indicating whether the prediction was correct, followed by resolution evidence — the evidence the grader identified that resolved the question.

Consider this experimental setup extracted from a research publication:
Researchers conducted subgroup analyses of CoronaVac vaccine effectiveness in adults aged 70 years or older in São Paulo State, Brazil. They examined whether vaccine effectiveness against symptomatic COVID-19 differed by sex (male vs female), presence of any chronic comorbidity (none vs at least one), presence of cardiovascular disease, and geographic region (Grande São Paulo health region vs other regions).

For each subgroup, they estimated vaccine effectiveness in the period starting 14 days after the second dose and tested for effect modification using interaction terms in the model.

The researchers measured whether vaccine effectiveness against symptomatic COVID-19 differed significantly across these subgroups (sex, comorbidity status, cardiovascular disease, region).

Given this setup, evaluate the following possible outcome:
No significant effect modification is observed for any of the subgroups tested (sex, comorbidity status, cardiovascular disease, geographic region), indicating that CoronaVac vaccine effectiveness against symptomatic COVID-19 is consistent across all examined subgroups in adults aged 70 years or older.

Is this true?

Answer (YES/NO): YES